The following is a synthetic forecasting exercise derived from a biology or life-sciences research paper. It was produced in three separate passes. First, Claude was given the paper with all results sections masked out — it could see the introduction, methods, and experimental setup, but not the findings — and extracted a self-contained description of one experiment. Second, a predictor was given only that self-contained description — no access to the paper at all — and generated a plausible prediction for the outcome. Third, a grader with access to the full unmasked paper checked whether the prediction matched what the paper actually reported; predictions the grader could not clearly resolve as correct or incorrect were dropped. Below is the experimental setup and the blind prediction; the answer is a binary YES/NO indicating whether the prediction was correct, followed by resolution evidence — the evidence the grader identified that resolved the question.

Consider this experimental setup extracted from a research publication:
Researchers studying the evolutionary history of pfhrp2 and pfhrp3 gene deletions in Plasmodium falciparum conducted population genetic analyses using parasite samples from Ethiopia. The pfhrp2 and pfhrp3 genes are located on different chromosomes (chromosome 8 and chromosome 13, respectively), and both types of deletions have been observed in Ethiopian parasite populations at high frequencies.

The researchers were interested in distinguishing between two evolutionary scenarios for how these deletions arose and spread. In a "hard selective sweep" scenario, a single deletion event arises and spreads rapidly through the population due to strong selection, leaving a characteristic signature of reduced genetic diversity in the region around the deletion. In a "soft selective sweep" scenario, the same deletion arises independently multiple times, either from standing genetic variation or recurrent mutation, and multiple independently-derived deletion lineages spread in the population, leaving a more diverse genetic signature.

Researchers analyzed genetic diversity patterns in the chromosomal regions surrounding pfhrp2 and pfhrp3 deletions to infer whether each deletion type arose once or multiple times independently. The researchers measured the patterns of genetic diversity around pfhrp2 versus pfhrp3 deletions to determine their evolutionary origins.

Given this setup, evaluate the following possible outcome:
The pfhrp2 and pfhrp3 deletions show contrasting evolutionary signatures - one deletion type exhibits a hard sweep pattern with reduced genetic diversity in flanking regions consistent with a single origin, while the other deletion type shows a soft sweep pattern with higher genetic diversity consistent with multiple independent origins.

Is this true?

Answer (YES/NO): YES